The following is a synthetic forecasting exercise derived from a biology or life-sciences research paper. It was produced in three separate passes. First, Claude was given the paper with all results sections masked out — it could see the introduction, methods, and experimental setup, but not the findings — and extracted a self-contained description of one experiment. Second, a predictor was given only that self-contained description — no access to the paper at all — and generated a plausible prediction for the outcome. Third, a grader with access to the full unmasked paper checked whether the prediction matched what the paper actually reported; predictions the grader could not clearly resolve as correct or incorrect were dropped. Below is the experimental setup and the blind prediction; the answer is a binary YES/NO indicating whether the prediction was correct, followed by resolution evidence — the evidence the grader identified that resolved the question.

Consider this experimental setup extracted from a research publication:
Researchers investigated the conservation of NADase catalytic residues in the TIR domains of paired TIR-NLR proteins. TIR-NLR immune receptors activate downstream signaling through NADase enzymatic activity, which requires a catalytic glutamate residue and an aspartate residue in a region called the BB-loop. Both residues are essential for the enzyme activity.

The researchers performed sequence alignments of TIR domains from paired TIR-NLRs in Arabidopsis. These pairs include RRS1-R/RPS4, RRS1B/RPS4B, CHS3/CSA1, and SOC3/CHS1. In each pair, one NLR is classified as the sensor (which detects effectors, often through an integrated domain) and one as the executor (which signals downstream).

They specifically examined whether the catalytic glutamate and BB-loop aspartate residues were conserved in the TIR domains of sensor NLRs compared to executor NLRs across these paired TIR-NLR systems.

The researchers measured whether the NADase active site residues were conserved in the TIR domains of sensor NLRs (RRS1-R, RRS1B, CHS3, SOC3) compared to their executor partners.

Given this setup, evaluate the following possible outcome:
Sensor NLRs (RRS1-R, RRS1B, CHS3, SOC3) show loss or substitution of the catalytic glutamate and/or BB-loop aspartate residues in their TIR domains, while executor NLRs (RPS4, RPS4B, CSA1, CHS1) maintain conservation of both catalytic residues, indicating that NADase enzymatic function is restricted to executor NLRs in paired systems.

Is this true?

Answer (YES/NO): YES